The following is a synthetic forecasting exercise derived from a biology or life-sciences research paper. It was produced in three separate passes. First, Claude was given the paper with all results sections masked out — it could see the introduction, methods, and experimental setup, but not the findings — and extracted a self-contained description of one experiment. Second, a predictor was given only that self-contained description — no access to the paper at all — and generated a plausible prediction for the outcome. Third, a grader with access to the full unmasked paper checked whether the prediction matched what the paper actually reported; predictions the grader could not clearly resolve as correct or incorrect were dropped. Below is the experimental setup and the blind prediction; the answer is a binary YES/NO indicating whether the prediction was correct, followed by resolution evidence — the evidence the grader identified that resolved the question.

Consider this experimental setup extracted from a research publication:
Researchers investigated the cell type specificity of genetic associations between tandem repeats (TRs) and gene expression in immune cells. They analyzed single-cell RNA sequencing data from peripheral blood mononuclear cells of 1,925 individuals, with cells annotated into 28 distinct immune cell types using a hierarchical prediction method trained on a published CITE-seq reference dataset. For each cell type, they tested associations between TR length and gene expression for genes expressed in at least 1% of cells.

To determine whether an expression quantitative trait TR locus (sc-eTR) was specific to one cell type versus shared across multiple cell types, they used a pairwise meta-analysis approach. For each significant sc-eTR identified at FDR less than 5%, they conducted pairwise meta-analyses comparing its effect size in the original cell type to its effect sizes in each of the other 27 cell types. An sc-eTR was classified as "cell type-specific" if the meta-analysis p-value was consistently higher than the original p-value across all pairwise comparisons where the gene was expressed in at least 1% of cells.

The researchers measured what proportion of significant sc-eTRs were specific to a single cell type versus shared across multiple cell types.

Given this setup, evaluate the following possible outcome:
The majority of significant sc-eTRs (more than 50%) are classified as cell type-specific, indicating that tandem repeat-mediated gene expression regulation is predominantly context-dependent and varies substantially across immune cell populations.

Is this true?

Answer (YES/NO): NO